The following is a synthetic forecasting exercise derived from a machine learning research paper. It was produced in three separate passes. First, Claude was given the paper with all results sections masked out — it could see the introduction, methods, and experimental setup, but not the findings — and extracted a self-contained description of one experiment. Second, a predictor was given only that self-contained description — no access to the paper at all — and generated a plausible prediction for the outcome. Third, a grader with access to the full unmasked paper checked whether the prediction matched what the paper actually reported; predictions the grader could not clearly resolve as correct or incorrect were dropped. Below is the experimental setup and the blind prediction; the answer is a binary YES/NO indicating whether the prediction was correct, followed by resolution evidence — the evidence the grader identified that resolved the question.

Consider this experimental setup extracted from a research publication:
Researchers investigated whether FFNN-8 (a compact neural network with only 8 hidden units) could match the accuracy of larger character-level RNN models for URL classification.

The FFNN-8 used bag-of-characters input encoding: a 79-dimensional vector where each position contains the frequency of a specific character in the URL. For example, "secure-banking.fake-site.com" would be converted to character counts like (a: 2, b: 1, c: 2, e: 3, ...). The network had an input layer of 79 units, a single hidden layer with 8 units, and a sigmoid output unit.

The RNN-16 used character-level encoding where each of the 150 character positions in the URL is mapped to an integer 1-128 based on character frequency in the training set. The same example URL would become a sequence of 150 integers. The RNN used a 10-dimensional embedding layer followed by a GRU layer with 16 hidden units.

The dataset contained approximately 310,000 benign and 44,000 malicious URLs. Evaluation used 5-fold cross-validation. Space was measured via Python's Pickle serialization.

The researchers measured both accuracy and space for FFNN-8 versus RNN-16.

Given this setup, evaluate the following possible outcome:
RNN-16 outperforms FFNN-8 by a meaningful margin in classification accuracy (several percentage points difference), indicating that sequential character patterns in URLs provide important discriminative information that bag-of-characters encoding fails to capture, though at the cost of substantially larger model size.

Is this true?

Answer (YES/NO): NO